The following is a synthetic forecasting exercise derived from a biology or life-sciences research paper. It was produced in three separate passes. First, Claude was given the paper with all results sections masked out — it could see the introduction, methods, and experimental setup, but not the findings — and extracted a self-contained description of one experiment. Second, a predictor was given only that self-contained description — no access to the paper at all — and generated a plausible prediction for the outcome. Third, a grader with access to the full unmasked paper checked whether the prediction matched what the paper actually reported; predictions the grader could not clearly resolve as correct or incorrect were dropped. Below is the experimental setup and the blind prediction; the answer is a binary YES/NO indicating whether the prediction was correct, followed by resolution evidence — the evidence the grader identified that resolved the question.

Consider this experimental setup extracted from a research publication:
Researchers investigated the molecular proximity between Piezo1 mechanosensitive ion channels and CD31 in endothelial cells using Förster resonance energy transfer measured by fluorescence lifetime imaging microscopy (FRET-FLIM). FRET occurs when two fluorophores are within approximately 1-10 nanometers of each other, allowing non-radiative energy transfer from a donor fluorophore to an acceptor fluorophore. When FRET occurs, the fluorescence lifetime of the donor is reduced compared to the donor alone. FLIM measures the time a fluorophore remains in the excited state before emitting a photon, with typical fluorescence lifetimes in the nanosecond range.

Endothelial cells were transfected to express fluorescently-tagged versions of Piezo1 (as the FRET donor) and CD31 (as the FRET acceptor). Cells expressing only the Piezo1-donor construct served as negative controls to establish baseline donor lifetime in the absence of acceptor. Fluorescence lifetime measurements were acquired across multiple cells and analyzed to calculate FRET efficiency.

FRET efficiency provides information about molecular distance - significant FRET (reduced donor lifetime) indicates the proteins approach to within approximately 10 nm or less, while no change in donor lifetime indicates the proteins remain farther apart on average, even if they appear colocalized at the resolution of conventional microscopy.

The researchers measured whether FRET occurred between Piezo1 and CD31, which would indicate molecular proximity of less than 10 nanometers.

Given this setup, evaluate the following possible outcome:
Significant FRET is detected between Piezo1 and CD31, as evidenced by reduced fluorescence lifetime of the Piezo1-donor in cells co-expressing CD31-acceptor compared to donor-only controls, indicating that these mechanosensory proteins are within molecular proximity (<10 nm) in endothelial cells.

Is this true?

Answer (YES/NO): YES